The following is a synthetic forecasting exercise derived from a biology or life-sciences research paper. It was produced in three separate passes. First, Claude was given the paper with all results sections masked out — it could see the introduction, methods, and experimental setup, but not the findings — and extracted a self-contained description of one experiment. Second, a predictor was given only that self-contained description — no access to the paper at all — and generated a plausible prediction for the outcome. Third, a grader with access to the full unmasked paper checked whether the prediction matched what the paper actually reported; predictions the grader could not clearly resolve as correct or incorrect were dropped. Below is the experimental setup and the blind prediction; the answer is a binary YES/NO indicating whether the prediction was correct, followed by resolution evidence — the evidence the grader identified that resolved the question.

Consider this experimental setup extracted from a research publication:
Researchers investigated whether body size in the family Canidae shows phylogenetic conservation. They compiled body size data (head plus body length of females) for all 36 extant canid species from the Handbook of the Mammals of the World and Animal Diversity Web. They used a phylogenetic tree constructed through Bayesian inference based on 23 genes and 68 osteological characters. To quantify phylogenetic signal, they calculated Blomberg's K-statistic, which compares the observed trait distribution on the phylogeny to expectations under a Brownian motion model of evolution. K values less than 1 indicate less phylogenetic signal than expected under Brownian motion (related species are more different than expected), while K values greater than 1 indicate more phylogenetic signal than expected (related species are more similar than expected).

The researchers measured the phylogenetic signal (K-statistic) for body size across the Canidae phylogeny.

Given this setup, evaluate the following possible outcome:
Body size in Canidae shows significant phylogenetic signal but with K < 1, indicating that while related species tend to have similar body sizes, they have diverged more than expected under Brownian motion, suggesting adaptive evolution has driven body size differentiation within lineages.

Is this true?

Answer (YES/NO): NO